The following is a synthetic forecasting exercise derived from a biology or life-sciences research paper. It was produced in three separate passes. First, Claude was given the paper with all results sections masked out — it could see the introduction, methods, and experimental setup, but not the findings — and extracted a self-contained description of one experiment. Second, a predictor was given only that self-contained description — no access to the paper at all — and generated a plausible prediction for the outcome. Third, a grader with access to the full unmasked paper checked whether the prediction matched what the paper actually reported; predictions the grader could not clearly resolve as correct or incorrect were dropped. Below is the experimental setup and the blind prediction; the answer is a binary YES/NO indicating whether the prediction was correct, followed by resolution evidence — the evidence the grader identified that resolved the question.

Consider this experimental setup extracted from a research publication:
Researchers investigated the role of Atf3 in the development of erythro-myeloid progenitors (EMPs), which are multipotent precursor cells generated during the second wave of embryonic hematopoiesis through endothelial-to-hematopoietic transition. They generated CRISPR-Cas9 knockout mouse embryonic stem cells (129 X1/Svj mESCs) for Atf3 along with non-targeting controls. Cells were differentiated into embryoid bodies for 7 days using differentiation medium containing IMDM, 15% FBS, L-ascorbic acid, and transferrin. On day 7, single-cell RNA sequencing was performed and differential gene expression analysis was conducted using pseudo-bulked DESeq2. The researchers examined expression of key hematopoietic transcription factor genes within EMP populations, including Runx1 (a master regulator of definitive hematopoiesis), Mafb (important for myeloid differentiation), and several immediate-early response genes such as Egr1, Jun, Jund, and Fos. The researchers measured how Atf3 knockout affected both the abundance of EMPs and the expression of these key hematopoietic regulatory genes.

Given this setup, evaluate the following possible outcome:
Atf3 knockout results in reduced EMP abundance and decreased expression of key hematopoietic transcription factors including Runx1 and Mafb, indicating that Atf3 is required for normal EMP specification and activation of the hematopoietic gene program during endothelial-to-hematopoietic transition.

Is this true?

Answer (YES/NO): YES